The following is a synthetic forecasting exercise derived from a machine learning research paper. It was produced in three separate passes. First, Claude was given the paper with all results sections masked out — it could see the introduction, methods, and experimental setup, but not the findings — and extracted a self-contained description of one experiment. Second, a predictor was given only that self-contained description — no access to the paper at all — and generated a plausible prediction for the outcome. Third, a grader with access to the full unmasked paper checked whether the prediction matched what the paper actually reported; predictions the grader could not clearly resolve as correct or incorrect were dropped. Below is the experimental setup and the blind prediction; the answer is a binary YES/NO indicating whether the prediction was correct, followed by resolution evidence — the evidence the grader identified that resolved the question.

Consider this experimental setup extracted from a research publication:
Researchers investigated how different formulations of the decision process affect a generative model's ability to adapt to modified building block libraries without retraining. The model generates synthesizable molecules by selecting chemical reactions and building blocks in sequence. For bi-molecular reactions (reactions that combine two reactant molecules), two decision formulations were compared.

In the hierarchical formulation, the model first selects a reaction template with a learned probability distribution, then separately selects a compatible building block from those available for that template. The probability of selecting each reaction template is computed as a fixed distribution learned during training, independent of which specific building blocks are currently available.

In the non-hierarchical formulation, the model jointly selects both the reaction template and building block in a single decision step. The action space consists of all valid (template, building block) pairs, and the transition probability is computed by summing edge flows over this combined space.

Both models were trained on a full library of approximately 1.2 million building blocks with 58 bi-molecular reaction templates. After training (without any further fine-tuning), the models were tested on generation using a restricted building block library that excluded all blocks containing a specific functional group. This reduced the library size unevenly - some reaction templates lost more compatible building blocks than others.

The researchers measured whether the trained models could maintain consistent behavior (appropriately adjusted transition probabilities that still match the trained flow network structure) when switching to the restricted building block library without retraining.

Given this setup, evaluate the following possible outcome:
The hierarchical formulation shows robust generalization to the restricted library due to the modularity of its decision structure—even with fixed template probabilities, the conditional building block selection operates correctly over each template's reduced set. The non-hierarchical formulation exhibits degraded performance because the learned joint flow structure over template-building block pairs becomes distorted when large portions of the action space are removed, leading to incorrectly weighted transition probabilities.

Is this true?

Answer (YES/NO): NO